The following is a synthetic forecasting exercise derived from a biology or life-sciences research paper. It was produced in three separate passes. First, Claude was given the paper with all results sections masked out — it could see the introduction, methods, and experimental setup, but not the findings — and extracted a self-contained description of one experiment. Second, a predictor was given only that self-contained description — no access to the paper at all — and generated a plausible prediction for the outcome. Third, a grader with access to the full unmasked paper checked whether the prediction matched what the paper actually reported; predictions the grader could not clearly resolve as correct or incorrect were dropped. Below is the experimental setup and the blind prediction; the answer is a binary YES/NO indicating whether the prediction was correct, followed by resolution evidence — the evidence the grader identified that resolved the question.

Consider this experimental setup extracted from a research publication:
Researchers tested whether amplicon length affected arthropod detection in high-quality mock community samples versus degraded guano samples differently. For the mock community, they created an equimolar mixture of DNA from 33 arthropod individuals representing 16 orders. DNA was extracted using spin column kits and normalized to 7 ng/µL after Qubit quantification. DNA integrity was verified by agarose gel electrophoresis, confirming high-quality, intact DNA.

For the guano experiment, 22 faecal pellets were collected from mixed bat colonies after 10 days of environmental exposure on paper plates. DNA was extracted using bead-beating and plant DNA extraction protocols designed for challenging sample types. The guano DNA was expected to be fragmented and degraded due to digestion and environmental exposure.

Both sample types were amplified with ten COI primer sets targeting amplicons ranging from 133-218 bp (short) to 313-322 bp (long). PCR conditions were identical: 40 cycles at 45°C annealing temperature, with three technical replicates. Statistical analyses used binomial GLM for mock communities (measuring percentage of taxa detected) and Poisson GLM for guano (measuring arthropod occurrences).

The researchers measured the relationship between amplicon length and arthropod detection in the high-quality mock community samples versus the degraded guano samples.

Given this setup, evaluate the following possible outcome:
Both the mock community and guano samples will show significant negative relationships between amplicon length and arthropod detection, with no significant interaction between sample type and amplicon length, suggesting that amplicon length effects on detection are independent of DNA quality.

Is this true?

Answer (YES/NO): NO